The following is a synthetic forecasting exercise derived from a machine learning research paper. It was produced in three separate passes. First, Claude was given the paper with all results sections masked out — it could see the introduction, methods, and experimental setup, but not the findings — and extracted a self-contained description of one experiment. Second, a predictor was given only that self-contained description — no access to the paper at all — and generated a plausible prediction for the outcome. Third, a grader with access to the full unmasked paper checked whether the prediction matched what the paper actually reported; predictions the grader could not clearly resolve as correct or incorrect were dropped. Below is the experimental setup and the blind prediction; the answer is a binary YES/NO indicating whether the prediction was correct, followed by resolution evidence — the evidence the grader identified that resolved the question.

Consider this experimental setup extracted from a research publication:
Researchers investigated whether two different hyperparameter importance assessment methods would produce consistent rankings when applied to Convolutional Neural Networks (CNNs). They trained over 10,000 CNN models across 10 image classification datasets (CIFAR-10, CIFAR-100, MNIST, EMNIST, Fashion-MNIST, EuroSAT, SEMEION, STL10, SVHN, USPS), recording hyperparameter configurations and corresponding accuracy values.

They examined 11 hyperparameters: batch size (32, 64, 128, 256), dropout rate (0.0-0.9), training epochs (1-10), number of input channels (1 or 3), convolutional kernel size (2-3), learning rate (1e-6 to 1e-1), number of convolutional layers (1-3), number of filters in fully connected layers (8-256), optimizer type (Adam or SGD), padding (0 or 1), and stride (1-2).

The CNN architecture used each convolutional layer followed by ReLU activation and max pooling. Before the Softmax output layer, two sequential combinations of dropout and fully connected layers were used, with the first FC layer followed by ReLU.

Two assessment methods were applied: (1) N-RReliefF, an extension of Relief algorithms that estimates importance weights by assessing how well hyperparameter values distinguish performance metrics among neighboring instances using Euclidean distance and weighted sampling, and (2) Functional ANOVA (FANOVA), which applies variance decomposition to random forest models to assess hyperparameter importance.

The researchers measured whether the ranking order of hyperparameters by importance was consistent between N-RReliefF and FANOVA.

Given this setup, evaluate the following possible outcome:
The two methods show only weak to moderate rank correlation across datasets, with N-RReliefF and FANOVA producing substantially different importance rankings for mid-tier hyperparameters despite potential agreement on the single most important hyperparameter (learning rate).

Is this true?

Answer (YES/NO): NO